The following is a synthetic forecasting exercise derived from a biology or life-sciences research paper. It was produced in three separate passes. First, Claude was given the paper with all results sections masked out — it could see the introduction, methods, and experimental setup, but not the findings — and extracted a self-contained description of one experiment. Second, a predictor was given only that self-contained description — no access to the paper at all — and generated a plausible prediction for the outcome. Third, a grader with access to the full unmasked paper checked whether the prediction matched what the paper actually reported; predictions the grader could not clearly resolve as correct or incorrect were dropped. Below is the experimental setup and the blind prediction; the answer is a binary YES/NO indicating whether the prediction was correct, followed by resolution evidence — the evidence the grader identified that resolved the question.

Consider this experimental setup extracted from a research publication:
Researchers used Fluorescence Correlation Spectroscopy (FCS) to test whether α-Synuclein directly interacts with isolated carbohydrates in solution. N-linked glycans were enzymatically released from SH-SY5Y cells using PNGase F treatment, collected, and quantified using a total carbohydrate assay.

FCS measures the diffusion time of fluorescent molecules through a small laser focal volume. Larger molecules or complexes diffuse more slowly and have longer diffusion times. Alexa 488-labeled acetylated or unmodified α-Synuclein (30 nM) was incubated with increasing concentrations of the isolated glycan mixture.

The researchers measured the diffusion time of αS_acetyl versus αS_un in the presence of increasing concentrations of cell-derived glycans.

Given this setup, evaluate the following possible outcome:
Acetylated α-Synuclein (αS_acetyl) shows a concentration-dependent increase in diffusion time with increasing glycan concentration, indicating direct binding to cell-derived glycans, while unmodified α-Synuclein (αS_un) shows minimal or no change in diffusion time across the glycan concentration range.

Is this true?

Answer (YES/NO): YES